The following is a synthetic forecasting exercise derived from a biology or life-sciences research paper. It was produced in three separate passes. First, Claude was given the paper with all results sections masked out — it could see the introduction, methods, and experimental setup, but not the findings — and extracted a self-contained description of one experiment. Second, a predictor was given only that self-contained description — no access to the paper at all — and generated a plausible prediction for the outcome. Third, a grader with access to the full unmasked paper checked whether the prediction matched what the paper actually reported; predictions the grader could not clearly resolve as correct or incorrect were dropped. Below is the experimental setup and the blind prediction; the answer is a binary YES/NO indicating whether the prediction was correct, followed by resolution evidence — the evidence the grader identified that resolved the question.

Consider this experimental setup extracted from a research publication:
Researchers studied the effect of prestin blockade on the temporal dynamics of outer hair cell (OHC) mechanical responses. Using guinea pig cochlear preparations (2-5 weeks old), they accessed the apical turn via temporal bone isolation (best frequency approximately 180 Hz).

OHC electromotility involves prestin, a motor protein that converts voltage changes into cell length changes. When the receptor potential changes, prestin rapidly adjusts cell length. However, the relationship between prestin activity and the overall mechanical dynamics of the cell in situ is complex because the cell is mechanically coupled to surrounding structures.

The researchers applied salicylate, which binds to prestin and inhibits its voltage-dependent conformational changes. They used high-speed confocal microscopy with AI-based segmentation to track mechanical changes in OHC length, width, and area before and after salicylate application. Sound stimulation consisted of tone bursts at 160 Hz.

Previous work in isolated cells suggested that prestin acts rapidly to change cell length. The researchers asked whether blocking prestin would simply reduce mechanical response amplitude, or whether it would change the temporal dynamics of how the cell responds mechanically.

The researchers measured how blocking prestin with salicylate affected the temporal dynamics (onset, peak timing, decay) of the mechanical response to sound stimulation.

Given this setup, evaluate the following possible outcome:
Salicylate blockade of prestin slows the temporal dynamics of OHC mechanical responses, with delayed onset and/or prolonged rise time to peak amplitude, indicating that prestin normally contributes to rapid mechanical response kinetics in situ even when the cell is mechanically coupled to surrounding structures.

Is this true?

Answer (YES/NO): NO